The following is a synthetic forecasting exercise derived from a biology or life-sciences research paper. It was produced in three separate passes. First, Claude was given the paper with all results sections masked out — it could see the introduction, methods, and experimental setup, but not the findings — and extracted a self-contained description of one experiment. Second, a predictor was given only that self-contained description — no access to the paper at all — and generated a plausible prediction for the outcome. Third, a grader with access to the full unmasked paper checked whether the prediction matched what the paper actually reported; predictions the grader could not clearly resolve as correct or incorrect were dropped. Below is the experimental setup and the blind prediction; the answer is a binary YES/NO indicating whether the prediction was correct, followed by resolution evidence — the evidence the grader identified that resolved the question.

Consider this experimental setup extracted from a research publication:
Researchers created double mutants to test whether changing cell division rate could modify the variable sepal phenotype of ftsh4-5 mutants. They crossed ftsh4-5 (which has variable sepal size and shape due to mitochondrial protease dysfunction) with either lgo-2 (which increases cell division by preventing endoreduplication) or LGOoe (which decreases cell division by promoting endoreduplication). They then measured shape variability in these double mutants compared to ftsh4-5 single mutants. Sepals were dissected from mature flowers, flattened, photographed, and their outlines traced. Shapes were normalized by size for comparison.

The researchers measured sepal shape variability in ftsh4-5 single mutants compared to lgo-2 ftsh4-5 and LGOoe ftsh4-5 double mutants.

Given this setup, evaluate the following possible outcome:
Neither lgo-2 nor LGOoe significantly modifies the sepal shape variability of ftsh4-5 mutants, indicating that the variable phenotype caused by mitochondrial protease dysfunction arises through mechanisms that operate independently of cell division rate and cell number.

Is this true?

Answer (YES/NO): YES